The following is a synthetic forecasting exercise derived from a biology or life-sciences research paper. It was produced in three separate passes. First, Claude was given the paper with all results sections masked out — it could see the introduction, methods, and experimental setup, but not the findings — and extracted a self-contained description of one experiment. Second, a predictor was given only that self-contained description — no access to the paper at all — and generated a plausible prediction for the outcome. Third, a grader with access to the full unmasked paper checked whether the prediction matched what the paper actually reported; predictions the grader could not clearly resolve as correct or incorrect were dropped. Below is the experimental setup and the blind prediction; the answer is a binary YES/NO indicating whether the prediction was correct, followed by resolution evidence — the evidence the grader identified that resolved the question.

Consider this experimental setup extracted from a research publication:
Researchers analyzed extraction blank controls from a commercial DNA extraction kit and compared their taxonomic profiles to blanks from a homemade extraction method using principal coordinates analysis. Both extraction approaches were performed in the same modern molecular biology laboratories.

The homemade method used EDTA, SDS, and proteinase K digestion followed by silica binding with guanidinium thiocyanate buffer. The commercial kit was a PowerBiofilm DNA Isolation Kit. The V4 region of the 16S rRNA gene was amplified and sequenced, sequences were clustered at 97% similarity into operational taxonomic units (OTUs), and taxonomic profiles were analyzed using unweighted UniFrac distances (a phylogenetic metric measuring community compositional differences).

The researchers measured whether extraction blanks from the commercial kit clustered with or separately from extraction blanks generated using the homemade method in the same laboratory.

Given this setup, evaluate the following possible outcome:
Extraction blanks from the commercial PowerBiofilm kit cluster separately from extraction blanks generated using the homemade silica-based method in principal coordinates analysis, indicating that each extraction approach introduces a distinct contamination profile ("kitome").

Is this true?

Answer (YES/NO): YES